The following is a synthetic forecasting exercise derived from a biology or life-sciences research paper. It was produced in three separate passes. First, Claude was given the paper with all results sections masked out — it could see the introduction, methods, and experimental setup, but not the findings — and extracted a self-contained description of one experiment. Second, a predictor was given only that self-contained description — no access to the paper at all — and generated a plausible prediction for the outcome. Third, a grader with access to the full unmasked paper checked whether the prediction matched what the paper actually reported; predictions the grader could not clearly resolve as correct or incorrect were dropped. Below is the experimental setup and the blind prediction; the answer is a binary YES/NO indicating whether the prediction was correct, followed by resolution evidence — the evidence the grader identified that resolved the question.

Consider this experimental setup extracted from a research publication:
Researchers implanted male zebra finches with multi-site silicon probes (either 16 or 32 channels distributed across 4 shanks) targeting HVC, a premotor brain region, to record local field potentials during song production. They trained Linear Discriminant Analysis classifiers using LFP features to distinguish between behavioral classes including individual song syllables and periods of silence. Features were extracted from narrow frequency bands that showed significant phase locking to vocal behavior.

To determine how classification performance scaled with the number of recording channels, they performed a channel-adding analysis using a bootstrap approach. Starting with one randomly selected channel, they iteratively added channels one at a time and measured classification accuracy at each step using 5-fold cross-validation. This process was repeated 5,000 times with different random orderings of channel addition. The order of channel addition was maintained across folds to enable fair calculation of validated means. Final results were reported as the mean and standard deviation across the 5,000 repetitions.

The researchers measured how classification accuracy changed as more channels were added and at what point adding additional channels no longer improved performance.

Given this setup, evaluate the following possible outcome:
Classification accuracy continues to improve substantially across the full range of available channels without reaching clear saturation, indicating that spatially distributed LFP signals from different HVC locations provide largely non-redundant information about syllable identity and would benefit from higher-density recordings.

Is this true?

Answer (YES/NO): NO